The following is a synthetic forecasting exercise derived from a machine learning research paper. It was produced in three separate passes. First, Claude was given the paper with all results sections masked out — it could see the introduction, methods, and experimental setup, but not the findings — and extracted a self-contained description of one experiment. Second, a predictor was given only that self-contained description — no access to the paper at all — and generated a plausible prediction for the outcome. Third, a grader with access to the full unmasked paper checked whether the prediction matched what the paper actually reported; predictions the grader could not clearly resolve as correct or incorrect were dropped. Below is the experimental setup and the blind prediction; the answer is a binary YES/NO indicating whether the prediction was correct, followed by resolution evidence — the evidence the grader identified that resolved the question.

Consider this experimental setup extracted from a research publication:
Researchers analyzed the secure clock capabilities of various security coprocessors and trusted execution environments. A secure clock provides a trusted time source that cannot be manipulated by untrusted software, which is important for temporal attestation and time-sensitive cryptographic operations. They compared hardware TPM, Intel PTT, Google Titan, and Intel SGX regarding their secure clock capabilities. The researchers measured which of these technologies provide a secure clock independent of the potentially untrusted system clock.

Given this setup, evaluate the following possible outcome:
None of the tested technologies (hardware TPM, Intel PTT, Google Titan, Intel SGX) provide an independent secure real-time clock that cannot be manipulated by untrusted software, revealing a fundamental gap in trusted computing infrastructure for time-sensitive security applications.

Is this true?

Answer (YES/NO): NO